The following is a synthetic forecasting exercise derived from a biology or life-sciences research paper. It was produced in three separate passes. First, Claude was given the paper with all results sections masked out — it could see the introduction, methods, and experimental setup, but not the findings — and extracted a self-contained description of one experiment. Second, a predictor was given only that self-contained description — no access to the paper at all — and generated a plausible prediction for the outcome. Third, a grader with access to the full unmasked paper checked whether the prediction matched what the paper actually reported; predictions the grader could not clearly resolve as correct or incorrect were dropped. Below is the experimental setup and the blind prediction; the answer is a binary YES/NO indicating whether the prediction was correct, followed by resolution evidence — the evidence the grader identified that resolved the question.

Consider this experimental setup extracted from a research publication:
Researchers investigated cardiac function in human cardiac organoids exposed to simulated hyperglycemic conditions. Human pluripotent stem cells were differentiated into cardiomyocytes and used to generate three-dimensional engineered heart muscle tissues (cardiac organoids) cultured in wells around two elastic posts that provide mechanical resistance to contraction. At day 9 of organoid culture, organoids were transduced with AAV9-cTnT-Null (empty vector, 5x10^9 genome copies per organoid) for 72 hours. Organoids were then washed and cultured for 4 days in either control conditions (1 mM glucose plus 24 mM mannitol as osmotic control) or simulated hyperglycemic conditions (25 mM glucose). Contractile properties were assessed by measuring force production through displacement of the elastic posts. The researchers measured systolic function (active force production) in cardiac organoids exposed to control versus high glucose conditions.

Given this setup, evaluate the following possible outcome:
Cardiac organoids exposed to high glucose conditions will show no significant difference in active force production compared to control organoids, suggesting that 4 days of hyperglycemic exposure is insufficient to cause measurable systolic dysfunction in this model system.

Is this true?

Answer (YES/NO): YES